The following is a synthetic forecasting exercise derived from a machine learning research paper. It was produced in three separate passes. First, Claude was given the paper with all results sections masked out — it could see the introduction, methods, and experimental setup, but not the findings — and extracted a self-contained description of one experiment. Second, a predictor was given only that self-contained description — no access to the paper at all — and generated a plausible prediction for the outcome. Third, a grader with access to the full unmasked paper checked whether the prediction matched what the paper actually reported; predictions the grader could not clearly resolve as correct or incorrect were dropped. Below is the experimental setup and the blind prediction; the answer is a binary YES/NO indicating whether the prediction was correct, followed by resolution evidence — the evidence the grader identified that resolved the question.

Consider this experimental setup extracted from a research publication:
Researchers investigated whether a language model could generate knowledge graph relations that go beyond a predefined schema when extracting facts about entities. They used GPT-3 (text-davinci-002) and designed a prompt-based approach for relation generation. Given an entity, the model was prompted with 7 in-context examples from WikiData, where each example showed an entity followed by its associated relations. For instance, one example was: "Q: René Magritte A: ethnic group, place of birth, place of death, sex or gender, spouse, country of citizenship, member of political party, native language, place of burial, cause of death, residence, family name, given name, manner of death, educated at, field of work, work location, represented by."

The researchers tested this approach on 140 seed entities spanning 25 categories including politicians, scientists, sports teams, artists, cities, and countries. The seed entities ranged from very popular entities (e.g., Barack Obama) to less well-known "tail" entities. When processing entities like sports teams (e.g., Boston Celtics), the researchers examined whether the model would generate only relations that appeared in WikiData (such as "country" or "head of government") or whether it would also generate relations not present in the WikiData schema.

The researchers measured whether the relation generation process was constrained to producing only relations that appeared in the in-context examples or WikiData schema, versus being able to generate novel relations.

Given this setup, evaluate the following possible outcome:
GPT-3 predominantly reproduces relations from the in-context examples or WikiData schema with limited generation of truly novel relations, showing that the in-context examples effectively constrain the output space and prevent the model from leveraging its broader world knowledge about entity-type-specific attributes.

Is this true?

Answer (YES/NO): NO